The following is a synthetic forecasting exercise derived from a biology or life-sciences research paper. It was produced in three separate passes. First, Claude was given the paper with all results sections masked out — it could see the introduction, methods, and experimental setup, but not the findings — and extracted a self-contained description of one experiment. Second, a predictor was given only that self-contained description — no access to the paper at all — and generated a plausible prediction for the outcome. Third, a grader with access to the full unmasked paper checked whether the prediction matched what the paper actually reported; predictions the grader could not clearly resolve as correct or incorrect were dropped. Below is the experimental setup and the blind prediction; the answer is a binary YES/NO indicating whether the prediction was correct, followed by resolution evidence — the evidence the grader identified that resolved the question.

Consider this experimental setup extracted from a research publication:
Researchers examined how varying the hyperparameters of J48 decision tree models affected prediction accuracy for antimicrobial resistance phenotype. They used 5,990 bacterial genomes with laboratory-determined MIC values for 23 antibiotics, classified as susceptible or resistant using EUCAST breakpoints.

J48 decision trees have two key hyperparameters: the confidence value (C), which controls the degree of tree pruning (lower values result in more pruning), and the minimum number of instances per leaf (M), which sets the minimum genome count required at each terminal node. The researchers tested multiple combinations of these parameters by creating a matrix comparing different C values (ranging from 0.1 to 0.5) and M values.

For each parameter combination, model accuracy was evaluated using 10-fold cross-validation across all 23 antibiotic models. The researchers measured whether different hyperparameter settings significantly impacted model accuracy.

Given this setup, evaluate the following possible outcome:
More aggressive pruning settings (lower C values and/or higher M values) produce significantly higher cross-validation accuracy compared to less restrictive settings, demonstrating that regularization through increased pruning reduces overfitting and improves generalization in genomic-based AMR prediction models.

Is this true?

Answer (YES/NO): NO